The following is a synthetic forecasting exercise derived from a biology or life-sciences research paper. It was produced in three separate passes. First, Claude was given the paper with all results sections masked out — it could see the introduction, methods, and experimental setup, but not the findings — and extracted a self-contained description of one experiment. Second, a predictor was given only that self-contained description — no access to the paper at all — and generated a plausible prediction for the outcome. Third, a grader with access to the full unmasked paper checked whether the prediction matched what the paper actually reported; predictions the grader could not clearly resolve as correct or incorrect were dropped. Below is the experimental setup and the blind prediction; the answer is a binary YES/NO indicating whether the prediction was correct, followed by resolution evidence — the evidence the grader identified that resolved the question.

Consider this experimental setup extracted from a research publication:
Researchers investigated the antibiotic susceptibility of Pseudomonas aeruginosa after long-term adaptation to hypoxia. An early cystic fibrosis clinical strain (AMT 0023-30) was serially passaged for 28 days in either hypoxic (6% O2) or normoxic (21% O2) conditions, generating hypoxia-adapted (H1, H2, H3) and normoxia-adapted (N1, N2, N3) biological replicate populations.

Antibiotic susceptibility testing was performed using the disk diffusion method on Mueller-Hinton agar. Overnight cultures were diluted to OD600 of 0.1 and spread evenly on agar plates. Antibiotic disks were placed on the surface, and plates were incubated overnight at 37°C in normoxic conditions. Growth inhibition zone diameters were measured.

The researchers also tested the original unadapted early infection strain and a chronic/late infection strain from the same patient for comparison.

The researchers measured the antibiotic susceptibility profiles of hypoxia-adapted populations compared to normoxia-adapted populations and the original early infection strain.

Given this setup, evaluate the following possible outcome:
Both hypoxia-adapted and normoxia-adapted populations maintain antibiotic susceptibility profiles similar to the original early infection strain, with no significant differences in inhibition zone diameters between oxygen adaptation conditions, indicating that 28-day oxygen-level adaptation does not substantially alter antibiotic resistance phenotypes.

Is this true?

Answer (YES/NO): NO